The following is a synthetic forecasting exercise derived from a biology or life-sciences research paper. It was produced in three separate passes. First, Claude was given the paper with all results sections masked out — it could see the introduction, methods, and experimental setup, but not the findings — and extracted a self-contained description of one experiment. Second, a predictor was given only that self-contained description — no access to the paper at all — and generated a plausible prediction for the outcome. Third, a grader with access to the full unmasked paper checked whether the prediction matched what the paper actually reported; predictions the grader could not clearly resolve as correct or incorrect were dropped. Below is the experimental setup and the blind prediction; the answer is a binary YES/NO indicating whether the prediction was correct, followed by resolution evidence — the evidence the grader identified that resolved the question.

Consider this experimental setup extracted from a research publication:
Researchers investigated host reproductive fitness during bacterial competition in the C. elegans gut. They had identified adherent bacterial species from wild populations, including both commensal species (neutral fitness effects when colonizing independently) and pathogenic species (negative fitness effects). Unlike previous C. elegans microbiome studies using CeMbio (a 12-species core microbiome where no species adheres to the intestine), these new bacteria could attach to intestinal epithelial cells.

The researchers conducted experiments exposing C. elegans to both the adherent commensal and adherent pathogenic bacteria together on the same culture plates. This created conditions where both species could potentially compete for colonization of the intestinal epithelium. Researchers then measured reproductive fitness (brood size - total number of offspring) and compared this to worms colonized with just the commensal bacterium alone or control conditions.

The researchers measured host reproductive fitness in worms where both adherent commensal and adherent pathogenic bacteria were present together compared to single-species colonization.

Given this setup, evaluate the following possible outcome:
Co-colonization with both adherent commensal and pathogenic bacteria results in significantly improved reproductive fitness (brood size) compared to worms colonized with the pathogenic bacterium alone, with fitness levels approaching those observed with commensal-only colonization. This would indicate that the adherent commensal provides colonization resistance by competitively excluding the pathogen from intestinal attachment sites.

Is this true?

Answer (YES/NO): NO